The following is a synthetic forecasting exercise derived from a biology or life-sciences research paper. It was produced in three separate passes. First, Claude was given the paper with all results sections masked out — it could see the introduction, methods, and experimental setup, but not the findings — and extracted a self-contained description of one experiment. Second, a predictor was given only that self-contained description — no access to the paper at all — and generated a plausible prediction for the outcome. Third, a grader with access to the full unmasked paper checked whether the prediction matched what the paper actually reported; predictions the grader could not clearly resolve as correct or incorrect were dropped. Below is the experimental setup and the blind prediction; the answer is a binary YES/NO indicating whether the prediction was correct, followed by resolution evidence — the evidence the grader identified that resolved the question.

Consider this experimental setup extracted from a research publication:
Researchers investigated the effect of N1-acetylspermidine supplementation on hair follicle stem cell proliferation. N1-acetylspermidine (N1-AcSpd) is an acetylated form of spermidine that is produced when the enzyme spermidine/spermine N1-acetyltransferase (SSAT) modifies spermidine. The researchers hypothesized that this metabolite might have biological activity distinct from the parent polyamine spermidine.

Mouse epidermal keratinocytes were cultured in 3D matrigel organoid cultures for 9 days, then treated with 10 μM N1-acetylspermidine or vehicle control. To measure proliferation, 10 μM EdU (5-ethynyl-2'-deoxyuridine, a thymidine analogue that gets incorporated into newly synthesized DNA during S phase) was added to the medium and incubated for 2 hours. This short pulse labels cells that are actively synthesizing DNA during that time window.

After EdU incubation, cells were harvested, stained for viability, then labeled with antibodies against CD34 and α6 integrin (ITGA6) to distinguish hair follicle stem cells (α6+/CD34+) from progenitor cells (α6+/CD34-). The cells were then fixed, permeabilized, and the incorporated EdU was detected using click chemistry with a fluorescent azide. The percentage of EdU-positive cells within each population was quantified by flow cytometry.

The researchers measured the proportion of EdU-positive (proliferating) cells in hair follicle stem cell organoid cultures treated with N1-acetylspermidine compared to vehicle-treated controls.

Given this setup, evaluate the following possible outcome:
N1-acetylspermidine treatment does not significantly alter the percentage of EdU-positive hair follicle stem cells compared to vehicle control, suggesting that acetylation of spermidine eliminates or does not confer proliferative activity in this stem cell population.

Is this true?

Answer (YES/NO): NO